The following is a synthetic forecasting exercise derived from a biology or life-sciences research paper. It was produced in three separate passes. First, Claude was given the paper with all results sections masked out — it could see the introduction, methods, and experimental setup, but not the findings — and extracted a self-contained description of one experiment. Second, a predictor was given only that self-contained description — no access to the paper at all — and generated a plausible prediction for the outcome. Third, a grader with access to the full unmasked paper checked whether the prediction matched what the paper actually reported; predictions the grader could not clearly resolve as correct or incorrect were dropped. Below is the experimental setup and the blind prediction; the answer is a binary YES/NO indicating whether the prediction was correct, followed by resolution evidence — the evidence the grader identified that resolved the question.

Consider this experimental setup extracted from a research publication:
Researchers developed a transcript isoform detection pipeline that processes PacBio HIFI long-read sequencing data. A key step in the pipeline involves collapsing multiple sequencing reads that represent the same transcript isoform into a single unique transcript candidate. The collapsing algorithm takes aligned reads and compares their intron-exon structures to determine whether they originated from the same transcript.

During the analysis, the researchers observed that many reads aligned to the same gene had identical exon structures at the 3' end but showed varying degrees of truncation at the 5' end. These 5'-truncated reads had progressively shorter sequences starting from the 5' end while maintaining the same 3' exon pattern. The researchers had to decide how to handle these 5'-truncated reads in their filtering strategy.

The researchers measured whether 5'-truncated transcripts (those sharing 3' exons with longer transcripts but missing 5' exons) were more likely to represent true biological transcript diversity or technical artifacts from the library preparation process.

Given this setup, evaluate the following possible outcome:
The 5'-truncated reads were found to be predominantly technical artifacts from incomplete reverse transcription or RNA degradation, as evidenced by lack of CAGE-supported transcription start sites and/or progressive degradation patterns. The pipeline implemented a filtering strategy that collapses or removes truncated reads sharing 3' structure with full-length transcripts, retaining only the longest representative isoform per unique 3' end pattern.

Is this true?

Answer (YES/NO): YES